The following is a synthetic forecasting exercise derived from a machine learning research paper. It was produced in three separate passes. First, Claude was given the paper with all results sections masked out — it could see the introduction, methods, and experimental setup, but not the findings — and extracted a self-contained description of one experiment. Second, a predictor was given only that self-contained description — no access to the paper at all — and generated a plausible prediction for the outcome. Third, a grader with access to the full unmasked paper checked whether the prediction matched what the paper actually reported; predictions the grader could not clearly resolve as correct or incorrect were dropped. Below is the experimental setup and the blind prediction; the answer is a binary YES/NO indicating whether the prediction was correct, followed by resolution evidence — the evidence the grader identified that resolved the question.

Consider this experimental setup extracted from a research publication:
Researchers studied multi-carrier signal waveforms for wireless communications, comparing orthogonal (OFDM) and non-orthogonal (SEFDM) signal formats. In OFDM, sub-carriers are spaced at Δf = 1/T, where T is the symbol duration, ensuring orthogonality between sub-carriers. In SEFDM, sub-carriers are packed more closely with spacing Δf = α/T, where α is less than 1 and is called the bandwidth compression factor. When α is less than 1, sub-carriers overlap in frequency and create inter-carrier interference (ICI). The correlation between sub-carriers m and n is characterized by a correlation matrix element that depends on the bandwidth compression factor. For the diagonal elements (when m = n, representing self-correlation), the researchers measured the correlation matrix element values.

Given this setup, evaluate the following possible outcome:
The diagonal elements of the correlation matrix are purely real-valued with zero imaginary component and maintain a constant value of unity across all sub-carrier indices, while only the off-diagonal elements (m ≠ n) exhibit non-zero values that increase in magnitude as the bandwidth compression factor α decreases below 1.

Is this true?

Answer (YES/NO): NO